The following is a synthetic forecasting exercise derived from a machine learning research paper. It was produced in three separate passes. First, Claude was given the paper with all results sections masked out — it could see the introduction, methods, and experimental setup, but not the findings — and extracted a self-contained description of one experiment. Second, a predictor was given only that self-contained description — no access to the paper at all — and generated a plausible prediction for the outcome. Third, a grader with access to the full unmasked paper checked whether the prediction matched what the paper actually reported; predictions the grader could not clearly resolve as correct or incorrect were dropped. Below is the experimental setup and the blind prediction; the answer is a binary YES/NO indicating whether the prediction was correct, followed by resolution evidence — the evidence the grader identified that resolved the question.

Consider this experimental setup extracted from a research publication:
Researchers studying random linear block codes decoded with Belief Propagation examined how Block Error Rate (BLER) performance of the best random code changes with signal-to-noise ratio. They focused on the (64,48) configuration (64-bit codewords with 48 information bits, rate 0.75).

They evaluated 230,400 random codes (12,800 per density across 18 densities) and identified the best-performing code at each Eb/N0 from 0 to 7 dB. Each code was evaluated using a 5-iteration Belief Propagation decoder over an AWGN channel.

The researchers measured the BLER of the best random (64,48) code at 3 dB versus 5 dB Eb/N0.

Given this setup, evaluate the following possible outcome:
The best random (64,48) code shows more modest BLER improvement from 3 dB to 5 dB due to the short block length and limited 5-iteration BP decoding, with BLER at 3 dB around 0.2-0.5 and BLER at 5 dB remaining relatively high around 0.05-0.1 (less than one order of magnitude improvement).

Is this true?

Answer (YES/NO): NO